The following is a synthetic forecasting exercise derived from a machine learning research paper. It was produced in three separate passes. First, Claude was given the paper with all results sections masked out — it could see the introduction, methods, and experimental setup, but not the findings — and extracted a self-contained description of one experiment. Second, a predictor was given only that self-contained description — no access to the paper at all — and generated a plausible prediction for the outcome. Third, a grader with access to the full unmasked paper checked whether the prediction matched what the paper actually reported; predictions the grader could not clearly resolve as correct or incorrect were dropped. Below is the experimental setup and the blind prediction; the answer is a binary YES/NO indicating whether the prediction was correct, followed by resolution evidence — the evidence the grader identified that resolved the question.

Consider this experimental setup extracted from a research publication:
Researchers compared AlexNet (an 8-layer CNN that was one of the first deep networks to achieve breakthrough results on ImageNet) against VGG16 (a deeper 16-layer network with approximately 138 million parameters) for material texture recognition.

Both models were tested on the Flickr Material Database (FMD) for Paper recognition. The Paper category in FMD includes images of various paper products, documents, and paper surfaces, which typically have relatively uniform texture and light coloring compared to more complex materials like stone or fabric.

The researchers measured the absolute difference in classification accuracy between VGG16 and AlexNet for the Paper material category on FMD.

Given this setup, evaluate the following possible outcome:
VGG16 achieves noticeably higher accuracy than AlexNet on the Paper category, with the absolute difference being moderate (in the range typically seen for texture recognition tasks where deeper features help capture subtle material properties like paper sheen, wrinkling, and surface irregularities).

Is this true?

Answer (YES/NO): NO